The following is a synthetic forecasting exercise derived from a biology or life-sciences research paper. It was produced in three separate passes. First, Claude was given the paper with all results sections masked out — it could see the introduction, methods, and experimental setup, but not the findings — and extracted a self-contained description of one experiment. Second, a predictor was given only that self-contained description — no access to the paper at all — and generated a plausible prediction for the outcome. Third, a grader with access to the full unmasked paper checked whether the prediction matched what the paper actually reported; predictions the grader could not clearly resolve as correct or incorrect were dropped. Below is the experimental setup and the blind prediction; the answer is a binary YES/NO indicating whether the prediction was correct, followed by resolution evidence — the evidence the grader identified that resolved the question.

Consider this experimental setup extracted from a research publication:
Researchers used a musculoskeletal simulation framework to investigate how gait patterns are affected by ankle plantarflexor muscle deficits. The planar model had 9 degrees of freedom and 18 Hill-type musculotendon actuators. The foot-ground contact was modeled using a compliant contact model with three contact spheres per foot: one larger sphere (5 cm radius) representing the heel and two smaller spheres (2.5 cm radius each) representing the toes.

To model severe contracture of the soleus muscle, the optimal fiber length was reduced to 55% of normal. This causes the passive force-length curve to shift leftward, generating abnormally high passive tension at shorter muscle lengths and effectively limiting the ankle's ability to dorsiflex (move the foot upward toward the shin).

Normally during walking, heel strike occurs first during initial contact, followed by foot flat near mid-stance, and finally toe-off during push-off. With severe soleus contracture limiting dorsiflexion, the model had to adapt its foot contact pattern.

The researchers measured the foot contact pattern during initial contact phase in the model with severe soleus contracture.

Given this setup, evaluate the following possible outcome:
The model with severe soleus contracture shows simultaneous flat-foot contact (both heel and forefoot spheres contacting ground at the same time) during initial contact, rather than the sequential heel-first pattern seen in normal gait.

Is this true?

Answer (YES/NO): NO